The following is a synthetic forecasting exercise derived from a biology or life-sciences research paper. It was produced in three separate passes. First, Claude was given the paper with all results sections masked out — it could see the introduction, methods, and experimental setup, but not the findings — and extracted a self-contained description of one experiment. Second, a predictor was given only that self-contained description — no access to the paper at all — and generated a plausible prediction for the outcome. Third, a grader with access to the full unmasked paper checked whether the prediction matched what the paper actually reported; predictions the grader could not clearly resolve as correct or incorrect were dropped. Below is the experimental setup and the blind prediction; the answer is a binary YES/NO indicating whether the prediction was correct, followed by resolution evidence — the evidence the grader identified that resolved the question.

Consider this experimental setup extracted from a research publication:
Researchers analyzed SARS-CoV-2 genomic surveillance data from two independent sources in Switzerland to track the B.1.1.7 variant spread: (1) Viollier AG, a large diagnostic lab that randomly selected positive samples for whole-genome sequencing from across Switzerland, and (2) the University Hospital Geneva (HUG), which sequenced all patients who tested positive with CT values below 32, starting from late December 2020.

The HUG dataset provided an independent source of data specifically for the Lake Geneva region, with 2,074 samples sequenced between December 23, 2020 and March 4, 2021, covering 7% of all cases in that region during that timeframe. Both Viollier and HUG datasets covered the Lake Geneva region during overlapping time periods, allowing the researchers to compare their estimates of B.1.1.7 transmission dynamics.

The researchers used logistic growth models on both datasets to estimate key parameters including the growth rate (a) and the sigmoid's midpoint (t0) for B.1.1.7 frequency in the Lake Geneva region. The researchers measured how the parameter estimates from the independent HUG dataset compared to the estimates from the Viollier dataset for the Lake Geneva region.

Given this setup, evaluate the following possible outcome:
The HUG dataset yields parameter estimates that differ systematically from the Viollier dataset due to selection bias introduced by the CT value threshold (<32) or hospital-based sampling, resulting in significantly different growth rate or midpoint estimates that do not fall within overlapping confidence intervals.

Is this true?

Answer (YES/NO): NO